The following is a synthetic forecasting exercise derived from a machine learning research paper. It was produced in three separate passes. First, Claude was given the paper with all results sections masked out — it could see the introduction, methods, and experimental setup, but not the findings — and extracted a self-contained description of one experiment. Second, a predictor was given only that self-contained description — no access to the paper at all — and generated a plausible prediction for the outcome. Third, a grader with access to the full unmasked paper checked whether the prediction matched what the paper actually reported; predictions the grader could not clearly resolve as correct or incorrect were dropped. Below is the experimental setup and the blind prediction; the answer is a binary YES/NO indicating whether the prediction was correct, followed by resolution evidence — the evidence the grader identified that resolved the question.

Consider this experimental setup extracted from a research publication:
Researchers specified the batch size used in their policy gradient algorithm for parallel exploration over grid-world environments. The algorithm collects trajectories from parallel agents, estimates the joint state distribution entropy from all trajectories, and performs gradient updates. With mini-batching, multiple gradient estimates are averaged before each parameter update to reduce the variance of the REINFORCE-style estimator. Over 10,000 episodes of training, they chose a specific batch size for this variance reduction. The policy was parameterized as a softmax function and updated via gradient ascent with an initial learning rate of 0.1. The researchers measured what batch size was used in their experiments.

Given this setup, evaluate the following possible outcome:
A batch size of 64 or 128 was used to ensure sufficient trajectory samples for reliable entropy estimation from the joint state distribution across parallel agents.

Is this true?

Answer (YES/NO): NO